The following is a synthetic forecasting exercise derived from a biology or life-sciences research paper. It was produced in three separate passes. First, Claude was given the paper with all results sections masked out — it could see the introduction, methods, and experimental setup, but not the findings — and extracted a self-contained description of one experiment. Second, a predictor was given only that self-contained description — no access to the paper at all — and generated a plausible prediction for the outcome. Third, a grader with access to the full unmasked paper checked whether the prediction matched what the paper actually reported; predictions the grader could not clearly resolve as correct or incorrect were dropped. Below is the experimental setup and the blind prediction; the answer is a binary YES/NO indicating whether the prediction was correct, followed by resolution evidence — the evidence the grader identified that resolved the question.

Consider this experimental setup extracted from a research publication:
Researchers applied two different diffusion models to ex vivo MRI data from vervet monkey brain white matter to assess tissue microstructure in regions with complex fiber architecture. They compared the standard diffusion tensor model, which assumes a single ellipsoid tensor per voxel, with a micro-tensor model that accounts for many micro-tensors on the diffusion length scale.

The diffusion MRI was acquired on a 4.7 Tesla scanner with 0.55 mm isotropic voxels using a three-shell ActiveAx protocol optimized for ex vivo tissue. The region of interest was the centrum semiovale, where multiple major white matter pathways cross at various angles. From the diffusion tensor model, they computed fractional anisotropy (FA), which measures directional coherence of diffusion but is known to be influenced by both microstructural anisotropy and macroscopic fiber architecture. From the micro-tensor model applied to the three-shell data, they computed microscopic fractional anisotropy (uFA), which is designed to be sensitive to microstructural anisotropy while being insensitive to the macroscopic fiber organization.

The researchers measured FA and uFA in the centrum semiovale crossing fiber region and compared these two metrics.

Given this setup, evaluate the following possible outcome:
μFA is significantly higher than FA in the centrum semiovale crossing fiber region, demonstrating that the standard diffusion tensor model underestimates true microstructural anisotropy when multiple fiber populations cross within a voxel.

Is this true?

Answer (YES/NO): YES